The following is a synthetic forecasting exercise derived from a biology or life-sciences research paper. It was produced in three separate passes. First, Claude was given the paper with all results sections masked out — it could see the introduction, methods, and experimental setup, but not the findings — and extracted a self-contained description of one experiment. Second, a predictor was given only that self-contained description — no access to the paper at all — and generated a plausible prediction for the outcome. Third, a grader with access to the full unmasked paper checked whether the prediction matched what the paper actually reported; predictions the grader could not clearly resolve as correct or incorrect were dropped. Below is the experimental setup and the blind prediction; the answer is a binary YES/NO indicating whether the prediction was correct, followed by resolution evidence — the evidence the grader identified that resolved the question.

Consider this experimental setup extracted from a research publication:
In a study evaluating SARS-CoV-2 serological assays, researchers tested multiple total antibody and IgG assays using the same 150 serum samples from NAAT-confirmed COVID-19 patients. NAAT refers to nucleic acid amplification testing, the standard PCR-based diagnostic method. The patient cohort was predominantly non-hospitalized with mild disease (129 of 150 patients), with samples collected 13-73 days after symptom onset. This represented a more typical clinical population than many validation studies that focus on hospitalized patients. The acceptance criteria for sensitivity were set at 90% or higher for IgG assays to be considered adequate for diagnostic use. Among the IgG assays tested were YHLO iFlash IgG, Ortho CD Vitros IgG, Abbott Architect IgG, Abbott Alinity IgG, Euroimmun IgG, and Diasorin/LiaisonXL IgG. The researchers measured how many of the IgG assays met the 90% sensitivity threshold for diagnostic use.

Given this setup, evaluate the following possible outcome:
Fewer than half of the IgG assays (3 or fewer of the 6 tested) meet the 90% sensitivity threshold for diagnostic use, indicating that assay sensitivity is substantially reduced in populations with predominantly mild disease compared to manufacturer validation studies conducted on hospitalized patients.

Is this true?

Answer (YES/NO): YES